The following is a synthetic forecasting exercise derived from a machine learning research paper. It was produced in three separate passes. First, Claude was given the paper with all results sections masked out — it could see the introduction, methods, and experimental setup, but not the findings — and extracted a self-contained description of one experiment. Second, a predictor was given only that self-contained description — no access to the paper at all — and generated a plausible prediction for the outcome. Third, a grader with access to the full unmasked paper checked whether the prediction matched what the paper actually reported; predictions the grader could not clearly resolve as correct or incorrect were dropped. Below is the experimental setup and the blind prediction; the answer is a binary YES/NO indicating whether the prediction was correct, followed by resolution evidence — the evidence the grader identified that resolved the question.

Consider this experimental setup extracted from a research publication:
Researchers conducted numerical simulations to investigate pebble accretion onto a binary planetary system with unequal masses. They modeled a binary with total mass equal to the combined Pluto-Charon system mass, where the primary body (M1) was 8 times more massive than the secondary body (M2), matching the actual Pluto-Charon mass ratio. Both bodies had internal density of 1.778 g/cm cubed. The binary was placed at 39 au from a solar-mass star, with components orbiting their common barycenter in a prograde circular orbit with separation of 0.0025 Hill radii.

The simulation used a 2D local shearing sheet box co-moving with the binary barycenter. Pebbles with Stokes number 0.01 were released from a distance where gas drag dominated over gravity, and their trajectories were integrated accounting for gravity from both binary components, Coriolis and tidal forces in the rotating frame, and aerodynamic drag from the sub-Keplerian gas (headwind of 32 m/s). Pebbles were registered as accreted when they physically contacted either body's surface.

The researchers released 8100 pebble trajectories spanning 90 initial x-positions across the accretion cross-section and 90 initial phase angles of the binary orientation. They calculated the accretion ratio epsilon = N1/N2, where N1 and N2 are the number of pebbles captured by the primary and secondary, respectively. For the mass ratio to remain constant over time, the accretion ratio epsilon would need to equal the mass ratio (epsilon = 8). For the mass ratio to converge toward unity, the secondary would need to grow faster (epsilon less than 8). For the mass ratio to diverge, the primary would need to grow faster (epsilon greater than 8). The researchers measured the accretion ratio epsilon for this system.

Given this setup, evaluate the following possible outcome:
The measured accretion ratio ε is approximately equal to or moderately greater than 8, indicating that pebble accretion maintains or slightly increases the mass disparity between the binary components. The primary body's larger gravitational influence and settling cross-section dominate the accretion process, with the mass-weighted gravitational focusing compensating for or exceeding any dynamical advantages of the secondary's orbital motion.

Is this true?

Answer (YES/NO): NO